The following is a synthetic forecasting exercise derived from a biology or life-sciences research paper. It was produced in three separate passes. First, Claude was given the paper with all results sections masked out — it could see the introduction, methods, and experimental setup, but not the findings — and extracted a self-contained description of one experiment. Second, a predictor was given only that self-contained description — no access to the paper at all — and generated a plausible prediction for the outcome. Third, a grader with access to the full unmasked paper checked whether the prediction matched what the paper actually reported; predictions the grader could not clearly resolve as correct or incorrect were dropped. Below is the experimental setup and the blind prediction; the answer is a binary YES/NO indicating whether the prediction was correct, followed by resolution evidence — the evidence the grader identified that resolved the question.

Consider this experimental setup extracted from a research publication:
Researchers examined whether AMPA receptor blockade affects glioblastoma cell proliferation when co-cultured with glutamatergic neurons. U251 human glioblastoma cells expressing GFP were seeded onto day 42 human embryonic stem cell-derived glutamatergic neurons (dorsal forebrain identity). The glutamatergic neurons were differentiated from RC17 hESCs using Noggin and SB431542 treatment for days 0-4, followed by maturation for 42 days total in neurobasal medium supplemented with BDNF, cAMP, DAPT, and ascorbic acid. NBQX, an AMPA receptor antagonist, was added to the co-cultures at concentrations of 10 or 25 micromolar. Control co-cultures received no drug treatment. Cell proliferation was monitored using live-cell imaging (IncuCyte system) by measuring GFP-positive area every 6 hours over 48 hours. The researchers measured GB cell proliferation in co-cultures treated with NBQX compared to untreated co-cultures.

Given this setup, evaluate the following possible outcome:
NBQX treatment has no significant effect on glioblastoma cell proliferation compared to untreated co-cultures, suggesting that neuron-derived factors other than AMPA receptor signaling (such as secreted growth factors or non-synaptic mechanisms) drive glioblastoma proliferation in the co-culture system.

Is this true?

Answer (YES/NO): NO